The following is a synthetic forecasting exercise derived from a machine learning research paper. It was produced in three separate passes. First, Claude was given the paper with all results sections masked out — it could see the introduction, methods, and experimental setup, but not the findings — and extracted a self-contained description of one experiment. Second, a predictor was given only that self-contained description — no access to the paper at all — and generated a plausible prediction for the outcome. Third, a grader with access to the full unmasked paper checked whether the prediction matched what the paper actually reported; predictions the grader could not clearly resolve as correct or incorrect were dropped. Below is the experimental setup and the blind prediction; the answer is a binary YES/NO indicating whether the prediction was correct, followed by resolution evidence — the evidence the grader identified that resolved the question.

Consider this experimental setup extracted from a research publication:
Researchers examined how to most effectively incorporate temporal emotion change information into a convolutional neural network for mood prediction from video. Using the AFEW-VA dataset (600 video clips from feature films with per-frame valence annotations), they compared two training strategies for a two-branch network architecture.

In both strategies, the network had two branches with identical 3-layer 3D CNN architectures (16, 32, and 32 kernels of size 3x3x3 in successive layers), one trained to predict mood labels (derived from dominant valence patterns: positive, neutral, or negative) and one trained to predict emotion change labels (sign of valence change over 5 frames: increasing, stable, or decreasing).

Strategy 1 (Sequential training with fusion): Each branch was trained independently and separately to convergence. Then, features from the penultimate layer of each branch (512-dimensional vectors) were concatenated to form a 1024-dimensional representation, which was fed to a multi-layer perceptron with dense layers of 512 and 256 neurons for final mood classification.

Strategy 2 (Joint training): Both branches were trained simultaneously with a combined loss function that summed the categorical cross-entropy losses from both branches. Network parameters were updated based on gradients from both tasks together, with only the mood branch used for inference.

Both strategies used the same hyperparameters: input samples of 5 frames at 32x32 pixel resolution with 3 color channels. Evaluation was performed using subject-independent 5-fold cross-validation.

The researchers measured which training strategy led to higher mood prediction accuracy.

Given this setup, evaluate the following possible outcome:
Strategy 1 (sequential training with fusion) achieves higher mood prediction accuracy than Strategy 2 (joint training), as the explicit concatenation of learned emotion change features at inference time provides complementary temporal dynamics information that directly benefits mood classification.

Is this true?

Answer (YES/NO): YES